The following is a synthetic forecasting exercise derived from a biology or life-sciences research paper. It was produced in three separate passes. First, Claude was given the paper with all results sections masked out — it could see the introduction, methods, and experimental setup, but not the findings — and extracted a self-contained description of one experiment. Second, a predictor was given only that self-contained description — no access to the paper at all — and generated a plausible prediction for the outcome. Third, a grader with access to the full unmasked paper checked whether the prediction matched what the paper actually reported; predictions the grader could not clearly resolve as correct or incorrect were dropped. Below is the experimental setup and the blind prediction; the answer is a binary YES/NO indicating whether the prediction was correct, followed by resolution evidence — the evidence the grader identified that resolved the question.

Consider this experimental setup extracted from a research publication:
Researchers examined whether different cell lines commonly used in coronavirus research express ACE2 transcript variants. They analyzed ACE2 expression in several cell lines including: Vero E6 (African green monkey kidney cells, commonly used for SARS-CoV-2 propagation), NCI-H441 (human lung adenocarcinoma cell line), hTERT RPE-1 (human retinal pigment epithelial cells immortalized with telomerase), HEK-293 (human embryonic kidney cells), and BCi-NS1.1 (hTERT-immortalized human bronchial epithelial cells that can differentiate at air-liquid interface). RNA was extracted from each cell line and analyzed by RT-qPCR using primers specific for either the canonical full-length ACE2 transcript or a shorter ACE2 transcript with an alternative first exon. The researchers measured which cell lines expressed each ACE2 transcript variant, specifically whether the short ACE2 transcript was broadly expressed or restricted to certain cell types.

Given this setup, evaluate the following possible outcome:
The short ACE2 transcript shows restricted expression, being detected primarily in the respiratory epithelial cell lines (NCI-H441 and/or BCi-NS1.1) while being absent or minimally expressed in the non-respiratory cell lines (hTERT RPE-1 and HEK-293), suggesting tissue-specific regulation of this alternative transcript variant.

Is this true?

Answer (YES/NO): NO